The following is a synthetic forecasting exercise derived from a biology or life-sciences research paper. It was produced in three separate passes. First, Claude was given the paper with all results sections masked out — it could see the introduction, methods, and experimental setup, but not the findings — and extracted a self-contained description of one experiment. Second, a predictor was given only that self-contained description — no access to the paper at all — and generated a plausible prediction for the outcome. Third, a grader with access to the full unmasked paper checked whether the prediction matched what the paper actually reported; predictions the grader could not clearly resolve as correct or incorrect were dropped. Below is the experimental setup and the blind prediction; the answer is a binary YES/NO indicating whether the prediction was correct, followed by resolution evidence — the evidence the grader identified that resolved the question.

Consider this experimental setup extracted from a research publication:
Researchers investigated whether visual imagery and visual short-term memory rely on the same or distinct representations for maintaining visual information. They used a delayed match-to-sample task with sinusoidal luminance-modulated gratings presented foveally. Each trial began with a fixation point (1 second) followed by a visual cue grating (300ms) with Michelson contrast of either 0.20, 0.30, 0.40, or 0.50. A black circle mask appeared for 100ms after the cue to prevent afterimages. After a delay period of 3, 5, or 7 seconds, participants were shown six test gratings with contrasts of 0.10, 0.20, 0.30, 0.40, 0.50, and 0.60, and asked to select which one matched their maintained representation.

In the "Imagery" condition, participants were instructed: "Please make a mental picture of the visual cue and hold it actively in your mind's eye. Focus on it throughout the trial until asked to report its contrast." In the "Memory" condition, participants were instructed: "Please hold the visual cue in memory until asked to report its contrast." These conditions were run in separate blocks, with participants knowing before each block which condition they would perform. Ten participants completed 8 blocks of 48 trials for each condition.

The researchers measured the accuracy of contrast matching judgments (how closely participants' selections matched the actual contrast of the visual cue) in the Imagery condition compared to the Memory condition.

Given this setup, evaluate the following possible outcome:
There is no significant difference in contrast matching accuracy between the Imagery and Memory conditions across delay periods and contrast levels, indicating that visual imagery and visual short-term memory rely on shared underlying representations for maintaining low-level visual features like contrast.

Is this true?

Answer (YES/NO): NO